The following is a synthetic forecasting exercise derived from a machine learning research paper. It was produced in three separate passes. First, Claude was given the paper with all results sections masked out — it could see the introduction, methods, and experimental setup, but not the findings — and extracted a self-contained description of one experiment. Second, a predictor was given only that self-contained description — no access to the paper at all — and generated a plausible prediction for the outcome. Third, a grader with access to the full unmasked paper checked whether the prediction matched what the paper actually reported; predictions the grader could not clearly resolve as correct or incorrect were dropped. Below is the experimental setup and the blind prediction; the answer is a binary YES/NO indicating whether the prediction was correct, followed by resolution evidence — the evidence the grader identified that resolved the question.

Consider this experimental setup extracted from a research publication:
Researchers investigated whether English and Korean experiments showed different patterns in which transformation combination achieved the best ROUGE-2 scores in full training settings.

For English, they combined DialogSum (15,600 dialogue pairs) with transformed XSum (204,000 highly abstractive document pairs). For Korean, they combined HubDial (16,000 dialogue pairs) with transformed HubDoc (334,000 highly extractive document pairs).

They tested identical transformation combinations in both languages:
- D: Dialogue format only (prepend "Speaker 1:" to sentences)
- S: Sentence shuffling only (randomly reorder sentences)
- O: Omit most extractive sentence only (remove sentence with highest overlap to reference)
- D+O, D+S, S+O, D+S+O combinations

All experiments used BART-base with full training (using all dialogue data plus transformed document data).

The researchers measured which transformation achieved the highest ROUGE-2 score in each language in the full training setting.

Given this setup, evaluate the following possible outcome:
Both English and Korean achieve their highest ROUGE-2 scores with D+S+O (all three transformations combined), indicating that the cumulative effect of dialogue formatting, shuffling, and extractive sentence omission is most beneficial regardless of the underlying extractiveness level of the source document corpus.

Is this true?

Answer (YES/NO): NO